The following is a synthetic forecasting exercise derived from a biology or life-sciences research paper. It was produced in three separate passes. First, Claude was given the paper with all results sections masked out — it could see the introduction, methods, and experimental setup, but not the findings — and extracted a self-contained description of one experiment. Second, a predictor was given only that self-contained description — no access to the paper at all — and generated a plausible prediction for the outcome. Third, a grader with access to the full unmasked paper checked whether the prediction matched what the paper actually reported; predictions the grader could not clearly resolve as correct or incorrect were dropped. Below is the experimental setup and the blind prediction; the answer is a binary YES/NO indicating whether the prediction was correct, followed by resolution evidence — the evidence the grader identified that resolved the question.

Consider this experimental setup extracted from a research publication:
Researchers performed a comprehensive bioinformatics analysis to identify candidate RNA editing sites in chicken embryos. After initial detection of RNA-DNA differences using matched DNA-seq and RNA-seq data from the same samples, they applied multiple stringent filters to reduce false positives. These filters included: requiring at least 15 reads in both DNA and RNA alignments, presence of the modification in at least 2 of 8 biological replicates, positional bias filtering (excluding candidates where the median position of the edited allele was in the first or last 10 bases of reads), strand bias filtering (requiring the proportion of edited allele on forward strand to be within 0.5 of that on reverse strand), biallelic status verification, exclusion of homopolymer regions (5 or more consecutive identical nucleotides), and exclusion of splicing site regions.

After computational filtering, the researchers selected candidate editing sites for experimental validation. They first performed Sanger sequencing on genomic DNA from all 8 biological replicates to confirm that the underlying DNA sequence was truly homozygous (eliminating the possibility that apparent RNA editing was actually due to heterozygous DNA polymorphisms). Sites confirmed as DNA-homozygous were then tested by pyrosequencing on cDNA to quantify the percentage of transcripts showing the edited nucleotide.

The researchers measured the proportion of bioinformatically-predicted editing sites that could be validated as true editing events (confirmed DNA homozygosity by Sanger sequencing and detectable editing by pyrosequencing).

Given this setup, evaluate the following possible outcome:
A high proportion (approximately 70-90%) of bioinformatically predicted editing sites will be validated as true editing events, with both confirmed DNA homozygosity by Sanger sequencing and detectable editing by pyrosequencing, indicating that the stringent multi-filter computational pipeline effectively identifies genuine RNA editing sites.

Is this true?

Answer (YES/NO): NO